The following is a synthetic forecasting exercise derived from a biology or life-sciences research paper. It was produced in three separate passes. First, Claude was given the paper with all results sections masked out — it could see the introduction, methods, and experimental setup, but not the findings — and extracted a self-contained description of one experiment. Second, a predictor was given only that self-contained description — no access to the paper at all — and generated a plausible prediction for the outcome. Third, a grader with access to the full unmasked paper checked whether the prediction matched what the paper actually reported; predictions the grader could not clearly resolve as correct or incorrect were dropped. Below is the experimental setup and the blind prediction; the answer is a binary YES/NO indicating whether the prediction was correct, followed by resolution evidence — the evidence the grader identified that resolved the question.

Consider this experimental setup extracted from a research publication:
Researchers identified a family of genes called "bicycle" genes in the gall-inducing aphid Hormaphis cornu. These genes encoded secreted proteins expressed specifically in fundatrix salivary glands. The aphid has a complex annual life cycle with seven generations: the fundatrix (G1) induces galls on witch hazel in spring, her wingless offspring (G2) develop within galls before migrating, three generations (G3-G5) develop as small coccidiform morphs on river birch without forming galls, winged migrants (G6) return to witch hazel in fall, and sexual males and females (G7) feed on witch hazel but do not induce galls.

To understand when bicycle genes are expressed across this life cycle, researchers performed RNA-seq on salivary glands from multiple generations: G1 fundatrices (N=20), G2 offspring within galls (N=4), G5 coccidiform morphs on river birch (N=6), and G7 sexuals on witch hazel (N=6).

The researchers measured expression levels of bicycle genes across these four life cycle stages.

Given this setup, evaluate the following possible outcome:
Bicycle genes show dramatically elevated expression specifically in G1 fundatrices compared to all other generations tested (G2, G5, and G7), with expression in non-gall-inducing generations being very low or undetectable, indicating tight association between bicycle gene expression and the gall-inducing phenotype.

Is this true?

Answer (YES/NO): NO